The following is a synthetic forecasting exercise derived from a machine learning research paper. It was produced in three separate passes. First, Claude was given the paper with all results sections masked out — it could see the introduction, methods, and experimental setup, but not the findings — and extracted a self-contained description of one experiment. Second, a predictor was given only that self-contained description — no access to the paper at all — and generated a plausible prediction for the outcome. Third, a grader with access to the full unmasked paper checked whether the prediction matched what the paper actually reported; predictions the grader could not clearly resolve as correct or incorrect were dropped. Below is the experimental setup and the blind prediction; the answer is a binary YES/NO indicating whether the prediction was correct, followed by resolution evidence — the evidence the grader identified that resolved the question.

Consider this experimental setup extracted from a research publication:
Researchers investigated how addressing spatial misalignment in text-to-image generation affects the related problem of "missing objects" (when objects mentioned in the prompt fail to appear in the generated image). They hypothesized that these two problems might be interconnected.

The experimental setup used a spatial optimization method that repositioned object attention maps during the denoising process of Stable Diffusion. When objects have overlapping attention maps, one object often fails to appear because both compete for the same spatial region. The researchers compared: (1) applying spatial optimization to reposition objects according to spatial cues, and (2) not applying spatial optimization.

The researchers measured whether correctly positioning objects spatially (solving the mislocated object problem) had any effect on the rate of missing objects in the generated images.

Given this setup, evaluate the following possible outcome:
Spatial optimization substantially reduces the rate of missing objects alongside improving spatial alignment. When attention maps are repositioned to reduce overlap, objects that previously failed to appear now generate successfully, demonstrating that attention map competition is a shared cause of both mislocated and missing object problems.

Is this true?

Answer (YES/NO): YES